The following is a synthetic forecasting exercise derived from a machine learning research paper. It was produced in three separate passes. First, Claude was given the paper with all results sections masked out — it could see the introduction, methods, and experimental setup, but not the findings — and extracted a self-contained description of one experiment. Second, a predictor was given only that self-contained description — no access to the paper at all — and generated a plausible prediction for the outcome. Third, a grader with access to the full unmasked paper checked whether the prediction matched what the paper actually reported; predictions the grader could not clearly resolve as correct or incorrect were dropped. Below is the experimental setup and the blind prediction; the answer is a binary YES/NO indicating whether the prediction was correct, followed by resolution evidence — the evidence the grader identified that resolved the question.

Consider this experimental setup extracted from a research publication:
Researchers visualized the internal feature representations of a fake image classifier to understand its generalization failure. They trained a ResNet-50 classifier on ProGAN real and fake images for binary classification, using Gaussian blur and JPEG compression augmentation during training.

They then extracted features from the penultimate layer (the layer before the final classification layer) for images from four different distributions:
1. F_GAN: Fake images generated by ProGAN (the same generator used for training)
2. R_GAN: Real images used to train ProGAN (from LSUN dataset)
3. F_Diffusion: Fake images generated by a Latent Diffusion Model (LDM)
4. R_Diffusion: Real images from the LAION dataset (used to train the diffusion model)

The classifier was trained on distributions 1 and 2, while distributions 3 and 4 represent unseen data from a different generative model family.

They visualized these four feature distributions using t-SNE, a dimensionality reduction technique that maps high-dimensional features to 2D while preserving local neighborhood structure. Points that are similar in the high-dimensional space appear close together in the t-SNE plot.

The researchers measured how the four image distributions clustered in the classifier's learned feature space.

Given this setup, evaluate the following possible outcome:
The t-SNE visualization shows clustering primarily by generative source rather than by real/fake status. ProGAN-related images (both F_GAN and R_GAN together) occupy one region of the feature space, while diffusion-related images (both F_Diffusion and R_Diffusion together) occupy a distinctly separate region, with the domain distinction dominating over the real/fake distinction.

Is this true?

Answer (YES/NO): NO